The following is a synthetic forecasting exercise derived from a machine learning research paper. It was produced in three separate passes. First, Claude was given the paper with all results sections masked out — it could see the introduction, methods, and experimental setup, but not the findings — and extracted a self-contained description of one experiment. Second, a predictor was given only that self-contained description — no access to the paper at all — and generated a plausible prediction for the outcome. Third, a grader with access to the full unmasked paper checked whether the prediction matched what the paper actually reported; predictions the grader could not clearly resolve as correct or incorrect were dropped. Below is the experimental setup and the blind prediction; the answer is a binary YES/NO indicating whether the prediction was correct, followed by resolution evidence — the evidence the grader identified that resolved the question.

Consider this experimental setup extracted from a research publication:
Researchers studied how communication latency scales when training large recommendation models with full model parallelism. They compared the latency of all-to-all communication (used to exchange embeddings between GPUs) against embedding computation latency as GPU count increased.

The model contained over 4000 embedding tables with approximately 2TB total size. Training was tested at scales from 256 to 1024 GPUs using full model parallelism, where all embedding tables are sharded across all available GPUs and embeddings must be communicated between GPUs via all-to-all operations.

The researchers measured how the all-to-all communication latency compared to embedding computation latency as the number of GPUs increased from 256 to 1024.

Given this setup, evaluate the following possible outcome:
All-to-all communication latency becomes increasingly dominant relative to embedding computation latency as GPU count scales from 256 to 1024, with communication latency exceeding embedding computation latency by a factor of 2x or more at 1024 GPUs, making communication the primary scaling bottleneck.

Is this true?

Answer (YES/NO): YES